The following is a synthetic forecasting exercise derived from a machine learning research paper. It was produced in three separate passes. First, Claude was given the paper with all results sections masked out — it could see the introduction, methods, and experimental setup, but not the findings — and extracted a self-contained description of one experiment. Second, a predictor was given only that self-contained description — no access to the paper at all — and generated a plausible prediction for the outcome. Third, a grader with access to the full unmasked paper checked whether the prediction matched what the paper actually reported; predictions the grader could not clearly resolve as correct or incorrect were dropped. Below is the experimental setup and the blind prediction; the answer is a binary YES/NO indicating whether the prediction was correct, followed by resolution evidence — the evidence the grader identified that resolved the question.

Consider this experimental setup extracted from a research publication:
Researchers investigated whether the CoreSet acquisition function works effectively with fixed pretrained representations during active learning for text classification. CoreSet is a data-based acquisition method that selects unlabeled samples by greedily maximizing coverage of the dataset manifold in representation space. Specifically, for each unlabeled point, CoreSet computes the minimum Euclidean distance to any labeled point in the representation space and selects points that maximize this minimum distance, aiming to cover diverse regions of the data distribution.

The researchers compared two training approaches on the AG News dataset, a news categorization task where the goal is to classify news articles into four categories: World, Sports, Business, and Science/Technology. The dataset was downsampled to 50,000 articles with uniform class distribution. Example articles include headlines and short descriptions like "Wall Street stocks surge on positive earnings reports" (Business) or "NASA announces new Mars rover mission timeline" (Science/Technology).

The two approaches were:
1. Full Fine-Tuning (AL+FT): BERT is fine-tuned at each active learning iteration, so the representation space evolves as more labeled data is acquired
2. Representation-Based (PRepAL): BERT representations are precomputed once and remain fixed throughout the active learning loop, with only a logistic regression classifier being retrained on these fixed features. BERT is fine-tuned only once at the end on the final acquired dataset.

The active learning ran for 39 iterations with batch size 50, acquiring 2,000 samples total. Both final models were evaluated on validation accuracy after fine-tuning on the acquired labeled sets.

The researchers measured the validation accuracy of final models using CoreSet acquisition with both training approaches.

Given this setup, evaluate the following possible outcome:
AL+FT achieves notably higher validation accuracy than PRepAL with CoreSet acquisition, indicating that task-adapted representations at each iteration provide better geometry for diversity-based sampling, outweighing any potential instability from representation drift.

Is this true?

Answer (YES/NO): YES